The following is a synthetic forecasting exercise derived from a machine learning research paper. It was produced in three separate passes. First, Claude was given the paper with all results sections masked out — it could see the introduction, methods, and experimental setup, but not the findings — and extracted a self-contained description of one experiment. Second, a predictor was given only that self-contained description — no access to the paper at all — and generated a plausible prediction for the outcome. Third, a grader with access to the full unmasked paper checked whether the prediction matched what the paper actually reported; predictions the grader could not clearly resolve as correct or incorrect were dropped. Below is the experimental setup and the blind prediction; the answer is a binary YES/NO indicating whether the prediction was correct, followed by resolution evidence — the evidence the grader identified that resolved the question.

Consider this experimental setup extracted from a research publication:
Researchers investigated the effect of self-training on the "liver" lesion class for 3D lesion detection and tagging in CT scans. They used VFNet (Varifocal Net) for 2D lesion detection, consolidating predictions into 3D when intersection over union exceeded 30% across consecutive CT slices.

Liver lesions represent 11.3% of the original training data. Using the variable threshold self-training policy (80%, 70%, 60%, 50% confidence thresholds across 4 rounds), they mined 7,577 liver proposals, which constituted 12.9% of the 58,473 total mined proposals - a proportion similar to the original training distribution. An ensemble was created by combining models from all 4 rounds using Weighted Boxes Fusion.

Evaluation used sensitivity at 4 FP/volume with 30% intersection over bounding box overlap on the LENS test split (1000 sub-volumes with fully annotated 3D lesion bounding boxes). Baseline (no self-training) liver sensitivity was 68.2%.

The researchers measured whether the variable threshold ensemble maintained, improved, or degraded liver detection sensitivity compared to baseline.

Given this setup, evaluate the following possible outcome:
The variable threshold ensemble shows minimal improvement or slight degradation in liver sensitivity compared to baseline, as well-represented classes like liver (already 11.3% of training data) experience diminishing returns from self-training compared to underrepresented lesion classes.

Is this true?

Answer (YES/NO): NO